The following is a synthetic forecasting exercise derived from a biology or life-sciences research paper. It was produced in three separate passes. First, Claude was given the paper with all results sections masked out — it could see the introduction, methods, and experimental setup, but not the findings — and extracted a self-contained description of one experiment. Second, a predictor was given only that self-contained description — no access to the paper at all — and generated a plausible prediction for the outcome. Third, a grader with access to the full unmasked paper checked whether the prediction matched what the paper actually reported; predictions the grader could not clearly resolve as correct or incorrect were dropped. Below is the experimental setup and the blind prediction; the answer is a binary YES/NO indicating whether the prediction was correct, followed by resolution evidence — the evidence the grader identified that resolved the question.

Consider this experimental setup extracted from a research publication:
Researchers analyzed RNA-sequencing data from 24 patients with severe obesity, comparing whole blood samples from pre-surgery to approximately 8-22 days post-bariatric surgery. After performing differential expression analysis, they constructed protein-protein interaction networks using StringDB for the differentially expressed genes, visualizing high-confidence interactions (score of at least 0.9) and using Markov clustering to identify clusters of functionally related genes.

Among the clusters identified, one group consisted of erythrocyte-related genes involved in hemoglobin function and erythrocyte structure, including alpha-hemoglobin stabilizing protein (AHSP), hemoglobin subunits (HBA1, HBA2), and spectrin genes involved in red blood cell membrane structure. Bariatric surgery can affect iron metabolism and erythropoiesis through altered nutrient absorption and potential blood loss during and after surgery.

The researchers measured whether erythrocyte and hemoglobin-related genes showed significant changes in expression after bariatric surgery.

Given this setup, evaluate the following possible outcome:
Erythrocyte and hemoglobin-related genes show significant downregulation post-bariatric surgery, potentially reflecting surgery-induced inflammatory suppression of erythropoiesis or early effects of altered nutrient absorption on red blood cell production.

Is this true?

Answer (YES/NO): YES